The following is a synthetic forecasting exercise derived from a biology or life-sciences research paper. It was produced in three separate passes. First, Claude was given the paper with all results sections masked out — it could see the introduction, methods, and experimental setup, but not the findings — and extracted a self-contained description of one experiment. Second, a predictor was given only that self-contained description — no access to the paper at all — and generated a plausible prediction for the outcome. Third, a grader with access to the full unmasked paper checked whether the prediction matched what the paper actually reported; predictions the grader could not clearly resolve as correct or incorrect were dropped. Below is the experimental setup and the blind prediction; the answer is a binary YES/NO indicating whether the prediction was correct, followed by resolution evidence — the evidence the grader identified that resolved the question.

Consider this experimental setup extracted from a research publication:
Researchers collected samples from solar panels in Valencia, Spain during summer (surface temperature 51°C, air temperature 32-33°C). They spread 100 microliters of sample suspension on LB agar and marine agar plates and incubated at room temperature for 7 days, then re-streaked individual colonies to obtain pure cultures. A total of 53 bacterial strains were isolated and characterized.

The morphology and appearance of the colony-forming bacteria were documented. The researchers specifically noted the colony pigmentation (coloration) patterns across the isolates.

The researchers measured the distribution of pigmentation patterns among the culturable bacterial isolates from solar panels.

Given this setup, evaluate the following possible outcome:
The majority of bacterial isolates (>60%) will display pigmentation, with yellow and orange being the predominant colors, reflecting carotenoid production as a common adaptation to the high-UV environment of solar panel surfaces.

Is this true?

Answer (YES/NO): NO